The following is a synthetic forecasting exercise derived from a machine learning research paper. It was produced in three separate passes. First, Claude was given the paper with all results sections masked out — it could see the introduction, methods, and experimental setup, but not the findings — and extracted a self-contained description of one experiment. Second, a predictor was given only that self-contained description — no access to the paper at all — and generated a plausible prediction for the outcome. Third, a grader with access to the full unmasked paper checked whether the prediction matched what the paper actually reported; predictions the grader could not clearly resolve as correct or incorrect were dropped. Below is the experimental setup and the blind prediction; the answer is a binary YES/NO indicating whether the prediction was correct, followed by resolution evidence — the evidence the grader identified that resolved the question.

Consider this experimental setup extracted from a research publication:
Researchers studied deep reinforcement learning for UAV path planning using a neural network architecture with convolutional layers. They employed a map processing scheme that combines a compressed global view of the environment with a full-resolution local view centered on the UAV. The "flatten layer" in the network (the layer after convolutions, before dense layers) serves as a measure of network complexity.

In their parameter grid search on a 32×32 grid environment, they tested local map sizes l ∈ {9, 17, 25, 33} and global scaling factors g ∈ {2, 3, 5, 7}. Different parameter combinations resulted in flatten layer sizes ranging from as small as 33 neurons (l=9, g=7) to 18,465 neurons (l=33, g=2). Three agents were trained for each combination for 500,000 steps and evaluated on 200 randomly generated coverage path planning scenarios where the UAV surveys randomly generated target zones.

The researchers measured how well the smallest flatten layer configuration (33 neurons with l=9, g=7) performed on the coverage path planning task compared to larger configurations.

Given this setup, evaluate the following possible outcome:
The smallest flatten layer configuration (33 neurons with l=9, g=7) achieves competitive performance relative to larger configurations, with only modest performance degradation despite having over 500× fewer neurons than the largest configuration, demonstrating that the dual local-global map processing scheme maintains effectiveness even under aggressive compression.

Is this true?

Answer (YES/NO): YES